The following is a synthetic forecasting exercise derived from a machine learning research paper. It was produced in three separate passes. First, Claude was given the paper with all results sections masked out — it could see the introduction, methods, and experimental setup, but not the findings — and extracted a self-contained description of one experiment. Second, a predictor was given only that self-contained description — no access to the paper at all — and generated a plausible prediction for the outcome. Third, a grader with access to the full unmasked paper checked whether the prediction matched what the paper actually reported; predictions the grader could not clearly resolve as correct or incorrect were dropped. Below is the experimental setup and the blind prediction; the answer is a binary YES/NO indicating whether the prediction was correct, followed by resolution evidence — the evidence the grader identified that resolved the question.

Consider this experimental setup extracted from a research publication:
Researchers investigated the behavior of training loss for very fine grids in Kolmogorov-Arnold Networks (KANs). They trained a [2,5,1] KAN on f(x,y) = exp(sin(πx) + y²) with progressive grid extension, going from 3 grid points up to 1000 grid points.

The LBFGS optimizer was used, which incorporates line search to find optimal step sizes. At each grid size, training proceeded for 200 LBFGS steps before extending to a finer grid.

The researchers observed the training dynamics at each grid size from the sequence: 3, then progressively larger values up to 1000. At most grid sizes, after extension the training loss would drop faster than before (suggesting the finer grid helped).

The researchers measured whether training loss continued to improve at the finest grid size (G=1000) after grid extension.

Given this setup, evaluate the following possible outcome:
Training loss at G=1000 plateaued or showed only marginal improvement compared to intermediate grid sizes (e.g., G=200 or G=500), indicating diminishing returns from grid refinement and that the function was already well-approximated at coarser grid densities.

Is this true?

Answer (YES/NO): NO